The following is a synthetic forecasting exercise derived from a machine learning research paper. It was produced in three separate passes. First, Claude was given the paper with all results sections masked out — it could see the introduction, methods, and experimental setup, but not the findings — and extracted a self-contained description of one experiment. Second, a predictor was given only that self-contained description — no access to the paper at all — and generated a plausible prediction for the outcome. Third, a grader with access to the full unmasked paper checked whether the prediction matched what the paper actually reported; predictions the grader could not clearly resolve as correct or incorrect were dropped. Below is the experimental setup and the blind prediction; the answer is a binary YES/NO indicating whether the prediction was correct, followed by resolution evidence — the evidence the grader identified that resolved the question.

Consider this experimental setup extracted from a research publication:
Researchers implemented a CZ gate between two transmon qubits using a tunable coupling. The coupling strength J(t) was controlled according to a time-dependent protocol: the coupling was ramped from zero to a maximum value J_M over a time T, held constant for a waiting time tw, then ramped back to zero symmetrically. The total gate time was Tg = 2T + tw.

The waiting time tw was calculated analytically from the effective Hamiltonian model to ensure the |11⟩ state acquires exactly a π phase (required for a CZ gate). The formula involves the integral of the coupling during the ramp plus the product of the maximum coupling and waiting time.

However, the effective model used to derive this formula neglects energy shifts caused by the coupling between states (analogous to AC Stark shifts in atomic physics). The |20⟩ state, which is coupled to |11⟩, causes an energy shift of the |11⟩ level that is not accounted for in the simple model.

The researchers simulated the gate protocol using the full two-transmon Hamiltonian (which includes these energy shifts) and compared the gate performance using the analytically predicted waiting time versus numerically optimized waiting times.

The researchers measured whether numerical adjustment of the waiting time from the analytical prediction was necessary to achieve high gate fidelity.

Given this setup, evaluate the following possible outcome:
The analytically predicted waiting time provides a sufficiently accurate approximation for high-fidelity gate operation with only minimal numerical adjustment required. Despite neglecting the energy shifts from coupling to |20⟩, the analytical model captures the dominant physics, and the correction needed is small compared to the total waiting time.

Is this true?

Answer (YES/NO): NO